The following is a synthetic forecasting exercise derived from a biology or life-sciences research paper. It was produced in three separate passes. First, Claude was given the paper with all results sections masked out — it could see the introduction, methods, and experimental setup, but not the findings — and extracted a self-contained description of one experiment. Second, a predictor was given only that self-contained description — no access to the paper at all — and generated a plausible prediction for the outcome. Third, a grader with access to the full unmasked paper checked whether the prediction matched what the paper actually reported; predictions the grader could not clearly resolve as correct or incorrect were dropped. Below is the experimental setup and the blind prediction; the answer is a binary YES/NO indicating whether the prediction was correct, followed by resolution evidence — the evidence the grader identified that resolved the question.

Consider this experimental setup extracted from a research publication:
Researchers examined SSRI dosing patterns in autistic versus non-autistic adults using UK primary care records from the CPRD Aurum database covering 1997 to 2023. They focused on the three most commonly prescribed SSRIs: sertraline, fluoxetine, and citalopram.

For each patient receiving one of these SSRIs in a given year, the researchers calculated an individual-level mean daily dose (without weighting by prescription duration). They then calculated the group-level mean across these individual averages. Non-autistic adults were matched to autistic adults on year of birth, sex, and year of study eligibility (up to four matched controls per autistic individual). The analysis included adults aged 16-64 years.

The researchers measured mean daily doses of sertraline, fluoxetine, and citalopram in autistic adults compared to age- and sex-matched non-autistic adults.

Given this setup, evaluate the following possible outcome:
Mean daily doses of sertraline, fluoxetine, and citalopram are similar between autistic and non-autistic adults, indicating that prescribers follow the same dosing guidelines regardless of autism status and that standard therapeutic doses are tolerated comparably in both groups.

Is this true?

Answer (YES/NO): NO